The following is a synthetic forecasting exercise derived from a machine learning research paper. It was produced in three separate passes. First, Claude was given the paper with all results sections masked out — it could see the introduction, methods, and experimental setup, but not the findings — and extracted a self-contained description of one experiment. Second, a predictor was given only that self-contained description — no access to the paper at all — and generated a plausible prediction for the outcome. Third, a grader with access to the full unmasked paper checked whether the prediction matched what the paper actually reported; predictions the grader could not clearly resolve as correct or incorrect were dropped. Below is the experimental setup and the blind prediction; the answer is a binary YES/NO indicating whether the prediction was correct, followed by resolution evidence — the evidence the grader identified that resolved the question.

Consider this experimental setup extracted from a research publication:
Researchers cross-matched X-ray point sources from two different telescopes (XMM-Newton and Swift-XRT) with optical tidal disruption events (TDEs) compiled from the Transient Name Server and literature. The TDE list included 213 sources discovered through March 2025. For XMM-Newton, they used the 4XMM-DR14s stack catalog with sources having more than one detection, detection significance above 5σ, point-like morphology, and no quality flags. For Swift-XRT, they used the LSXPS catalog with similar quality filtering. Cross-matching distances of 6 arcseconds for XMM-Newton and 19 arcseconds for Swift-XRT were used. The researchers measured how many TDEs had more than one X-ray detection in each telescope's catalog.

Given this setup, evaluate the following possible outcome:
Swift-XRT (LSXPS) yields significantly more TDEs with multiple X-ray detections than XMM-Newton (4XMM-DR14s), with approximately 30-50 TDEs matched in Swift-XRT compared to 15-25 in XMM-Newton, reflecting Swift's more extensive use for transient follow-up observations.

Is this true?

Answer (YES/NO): YES